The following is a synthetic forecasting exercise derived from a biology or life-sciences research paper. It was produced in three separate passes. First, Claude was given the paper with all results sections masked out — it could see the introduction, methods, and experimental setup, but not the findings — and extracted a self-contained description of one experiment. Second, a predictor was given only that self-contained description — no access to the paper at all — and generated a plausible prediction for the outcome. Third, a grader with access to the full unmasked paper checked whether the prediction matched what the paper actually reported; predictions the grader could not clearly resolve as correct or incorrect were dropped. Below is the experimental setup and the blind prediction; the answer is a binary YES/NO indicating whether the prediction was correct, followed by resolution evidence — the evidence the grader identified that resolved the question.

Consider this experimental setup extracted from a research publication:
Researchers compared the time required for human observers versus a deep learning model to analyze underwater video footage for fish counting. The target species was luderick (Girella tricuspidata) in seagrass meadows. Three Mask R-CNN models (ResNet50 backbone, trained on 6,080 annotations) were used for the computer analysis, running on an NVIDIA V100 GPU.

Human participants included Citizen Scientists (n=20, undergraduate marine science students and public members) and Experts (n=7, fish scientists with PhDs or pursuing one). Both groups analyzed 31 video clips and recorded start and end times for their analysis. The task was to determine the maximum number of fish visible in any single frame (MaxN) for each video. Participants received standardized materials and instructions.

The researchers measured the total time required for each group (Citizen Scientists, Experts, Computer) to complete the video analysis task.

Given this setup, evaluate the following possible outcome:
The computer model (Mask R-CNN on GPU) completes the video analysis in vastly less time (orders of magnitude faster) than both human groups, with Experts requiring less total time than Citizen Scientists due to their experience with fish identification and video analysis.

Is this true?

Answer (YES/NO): NO